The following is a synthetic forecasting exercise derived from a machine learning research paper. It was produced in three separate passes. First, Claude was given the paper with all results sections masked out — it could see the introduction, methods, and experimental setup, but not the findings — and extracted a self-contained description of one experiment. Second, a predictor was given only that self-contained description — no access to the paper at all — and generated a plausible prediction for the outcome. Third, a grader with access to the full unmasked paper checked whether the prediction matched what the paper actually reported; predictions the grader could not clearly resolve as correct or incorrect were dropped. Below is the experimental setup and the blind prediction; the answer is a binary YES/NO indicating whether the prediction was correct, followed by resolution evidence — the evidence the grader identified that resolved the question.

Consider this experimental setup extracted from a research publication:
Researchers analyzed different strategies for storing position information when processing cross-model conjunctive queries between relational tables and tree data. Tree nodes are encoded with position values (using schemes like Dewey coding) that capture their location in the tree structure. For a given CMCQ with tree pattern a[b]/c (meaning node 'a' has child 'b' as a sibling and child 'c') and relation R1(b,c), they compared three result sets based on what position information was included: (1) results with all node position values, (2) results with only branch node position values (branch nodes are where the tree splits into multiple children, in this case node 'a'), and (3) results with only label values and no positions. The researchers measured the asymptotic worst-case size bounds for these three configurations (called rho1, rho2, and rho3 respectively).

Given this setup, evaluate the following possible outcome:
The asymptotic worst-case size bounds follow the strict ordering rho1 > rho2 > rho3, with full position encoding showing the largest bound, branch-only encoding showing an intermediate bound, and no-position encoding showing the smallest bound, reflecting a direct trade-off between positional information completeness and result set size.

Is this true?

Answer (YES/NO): NO